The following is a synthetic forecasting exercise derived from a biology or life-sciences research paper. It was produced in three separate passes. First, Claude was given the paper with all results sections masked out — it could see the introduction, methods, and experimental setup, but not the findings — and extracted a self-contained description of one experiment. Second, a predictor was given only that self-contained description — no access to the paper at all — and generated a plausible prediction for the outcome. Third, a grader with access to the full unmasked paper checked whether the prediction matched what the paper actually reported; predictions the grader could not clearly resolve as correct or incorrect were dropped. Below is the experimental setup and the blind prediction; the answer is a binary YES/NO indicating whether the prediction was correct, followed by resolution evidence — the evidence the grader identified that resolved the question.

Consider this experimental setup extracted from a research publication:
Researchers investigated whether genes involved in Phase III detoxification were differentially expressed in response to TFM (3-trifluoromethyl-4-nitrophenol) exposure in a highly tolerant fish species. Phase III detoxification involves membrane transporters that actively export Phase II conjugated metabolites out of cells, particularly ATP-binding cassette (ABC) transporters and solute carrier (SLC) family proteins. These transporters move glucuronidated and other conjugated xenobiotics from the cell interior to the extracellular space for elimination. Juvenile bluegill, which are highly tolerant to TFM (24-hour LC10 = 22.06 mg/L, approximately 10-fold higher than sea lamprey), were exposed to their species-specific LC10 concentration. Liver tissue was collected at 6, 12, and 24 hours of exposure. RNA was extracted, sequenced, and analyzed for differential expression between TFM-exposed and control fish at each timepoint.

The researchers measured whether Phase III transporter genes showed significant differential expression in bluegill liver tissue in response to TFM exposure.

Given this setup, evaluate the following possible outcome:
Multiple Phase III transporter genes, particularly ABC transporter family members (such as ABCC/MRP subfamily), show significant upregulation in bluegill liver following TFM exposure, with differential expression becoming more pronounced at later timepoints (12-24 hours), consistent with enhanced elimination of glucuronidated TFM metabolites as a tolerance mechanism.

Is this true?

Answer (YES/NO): NO